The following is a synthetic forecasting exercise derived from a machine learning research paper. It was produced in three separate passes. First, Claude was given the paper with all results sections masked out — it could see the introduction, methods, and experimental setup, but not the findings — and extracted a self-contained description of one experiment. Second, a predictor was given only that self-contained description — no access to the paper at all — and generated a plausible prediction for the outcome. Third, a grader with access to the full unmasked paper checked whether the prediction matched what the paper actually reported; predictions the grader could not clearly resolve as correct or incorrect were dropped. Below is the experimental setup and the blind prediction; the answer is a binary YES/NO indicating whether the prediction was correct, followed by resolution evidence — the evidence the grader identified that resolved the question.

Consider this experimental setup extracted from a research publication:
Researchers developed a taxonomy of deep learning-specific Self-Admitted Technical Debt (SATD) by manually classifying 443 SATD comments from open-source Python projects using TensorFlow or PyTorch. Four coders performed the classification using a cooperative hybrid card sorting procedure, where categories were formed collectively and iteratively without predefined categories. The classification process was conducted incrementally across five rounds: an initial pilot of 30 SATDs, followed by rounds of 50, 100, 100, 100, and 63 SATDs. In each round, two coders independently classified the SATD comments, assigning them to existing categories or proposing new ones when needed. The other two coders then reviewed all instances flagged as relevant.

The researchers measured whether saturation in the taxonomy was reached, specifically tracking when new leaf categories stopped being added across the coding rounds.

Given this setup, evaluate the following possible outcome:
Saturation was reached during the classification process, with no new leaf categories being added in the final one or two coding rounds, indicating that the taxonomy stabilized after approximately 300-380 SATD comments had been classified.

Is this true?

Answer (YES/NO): NO